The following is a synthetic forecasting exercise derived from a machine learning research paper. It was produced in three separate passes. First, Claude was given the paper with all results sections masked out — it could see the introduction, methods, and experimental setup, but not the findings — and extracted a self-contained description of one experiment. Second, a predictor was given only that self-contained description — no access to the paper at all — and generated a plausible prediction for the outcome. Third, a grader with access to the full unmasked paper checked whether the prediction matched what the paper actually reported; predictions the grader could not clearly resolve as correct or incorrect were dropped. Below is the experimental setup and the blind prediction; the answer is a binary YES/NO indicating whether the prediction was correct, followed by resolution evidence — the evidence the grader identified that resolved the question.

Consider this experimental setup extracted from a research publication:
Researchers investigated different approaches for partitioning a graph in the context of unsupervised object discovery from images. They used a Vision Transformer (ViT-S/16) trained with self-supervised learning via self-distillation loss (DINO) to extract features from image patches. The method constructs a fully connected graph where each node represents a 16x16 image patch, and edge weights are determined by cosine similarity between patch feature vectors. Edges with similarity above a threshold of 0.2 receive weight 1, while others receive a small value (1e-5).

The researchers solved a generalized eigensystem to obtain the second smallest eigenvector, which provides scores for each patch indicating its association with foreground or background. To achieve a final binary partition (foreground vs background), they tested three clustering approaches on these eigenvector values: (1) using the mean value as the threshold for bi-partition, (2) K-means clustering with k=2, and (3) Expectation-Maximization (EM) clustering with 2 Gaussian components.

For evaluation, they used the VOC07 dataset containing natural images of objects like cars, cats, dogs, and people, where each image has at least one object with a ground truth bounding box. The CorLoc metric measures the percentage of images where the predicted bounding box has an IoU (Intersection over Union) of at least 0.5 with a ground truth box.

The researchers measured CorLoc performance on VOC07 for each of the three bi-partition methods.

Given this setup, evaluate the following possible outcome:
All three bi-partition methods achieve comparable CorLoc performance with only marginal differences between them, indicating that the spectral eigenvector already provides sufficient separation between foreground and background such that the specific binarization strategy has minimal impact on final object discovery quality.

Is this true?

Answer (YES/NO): NO